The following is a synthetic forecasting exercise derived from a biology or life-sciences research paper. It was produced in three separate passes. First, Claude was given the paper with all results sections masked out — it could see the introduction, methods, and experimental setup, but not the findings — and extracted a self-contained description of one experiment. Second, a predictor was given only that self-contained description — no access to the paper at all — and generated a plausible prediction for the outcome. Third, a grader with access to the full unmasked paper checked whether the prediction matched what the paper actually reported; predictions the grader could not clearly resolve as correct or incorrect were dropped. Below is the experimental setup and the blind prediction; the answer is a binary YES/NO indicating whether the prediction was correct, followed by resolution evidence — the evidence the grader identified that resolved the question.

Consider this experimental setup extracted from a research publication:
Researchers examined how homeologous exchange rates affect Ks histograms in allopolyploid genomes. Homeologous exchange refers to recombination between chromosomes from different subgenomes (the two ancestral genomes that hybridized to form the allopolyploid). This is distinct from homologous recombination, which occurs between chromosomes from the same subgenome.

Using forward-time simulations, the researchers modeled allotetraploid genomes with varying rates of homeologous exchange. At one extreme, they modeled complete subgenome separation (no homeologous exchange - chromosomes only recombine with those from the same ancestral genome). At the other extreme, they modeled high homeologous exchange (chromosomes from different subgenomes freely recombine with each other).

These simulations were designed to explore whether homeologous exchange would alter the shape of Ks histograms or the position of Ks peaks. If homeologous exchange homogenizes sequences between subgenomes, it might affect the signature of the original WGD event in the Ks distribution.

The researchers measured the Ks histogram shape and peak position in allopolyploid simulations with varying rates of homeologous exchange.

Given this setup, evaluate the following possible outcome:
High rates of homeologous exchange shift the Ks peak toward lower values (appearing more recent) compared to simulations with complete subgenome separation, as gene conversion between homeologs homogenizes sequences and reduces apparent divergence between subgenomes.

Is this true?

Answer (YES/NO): YES